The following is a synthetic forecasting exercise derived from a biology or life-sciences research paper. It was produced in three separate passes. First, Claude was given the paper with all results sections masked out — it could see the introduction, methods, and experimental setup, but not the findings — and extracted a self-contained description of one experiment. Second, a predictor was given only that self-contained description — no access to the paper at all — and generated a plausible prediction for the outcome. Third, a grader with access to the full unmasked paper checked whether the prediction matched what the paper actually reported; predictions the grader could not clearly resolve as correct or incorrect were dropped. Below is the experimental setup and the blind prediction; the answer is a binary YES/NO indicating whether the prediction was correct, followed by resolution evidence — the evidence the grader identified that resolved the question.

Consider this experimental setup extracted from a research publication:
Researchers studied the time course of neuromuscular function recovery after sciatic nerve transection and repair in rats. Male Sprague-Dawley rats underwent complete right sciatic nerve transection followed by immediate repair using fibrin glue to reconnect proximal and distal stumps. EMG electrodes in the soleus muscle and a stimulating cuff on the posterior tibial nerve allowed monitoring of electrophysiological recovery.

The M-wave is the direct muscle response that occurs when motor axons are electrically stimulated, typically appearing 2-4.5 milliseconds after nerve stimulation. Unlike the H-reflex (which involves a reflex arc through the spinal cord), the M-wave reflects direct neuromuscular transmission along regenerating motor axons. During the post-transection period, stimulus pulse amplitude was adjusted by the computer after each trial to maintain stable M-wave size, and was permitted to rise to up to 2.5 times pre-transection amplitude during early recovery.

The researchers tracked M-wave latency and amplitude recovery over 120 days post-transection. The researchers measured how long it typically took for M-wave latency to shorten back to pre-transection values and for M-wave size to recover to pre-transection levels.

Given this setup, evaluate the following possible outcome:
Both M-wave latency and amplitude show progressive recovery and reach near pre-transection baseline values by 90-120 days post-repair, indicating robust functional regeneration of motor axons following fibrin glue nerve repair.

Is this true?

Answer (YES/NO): YES